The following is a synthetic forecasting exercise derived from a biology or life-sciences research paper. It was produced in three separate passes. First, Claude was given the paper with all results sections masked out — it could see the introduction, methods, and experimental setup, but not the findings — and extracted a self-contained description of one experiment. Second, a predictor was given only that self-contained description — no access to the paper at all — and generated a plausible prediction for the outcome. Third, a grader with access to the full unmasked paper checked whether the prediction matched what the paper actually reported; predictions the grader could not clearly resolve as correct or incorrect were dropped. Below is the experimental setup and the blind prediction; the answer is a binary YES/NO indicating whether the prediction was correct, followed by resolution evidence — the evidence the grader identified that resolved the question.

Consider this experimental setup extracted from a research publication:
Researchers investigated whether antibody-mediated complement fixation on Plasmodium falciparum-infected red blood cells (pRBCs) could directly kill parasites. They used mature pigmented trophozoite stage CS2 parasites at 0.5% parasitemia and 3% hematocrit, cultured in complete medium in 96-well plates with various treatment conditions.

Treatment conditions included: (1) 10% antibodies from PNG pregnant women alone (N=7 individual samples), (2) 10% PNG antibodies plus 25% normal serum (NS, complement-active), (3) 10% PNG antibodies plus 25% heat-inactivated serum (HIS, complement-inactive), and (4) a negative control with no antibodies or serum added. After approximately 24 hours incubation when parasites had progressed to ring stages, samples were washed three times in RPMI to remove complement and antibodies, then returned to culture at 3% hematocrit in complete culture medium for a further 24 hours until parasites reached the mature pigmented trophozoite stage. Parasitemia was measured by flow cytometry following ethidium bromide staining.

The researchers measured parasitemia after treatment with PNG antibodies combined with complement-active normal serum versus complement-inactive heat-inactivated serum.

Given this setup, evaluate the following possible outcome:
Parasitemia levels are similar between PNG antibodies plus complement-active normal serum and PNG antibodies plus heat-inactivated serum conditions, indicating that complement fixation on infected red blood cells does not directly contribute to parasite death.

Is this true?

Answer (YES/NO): YES